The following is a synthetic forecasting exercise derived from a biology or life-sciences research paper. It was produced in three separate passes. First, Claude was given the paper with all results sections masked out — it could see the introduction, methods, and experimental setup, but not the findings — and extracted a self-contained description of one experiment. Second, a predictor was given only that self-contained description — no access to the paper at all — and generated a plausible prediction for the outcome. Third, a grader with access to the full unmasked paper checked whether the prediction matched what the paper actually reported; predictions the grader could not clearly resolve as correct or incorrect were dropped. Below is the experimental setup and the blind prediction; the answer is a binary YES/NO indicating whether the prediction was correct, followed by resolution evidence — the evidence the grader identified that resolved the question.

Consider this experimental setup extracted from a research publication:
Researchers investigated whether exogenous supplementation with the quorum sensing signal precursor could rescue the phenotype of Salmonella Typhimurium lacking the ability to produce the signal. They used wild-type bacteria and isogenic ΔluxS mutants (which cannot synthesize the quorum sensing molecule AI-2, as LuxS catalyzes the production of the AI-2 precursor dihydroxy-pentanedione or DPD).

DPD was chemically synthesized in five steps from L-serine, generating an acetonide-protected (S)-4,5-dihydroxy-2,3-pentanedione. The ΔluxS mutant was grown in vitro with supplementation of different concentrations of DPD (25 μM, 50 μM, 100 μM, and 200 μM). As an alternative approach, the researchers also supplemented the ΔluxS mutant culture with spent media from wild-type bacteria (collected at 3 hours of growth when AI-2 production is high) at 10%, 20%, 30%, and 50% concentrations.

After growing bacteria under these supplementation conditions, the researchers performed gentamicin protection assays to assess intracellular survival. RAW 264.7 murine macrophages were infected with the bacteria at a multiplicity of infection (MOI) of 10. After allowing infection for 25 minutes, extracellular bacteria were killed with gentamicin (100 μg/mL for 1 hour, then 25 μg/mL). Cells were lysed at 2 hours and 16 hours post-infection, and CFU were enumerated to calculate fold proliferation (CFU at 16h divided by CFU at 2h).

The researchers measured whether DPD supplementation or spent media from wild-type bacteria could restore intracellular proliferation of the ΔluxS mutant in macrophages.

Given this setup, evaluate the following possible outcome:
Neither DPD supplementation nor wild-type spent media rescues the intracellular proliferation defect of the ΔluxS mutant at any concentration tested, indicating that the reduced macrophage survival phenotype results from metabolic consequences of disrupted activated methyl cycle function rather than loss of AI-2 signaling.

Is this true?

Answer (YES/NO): NO